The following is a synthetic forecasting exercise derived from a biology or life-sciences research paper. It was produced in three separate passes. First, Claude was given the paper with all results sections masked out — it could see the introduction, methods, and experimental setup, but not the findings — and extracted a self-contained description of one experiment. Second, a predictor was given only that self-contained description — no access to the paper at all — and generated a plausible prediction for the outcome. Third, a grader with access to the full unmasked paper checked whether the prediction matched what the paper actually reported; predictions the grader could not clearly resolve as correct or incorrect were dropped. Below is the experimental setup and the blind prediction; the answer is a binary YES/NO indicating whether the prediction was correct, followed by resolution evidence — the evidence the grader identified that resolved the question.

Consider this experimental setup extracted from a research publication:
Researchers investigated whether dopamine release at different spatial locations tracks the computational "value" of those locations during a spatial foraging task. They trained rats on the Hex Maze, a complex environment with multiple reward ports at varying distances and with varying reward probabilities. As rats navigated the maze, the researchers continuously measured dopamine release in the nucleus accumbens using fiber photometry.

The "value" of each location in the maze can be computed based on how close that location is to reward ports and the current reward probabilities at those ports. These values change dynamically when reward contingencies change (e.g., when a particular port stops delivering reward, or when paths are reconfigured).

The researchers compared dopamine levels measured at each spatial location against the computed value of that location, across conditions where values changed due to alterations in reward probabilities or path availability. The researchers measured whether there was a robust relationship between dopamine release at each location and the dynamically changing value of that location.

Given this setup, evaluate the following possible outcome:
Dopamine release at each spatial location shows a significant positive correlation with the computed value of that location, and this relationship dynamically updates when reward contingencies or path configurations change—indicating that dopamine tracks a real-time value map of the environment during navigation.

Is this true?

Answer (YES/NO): YES